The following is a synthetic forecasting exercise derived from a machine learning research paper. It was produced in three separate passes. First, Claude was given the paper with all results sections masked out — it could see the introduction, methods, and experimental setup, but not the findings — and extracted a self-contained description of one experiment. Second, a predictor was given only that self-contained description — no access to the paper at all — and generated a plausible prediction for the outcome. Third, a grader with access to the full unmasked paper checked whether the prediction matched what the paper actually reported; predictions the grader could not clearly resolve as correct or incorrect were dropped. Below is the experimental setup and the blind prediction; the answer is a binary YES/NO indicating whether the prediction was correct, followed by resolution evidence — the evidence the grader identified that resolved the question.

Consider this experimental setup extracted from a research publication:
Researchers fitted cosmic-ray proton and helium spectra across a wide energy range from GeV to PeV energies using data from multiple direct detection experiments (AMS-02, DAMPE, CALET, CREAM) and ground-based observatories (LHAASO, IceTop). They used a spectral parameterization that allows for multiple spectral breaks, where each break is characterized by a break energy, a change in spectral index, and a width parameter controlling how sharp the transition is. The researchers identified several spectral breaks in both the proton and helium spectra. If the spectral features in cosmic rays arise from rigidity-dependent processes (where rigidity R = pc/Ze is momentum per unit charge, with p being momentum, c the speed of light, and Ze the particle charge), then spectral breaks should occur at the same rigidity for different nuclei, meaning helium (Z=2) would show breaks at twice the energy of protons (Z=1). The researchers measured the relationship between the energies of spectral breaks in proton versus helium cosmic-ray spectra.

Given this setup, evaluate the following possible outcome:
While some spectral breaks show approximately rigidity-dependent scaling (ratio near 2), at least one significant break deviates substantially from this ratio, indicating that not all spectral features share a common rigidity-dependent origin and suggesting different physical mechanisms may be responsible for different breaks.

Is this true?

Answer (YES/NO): NO